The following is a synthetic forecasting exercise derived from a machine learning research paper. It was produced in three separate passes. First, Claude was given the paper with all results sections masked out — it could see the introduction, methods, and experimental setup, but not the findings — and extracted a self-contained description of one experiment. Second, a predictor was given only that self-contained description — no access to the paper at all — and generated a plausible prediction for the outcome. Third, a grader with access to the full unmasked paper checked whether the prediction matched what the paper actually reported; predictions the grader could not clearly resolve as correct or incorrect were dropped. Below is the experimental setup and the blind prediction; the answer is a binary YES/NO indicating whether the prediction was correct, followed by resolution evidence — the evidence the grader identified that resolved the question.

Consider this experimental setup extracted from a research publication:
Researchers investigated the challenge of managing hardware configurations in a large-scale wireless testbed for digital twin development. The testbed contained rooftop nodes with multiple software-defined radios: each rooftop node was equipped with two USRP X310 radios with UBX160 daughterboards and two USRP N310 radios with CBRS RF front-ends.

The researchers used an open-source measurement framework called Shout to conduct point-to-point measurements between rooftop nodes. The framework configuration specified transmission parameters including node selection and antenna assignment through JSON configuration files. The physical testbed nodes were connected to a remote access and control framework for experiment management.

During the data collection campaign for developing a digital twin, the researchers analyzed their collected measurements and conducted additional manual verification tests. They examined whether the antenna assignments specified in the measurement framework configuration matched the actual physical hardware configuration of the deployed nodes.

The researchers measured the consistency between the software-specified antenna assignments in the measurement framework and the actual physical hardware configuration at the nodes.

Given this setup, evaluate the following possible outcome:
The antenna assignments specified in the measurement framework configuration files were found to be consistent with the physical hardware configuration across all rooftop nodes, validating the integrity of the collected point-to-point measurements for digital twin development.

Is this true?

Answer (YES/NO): NO